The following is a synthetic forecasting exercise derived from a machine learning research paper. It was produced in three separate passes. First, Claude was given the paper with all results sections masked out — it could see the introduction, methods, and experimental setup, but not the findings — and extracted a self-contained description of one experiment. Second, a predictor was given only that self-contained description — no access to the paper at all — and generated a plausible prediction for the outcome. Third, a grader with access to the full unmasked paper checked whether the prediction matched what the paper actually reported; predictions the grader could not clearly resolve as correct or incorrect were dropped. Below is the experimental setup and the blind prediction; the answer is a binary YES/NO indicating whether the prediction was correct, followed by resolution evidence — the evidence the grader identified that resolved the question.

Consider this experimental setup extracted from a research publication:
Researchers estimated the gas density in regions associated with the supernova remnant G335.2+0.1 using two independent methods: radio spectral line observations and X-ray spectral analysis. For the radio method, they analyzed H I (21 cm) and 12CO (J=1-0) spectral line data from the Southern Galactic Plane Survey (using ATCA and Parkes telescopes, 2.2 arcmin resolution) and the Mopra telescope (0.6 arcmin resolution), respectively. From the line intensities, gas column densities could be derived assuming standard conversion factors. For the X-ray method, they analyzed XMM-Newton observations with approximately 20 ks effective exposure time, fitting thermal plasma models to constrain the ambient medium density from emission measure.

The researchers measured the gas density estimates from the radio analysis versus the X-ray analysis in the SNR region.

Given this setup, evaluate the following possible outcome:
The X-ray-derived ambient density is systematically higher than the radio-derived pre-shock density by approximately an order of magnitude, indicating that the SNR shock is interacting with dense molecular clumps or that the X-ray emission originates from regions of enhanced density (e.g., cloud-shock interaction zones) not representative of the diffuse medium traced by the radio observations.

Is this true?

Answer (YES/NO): NO